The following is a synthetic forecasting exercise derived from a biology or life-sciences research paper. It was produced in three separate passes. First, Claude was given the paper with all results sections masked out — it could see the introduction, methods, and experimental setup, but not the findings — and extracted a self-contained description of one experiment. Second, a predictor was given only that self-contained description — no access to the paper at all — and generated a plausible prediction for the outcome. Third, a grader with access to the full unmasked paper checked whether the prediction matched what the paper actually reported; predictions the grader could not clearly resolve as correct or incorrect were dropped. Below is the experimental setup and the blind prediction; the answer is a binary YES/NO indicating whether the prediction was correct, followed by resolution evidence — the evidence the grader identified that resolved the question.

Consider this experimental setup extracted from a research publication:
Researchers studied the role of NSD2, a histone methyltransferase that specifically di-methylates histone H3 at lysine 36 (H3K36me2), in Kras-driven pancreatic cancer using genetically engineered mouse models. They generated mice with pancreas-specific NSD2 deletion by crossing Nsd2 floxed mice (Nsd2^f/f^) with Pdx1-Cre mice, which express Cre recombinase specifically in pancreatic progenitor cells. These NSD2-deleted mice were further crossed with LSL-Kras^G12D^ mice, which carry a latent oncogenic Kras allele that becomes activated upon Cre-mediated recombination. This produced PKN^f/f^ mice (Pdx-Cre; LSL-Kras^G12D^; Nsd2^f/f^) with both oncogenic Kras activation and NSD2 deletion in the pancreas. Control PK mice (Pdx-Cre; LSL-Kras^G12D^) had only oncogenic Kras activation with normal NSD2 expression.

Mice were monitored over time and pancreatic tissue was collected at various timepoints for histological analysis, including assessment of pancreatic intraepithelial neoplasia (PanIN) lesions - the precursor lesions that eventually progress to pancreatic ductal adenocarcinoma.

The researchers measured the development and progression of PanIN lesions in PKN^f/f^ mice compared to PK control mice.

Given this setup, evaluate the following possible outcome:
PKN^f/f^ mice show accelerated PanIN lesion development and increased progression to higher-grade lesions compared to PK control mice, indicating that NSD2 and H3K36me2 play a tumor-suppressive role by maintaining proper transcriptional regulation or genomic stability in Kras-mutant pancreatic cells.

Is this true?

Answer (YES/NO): YES